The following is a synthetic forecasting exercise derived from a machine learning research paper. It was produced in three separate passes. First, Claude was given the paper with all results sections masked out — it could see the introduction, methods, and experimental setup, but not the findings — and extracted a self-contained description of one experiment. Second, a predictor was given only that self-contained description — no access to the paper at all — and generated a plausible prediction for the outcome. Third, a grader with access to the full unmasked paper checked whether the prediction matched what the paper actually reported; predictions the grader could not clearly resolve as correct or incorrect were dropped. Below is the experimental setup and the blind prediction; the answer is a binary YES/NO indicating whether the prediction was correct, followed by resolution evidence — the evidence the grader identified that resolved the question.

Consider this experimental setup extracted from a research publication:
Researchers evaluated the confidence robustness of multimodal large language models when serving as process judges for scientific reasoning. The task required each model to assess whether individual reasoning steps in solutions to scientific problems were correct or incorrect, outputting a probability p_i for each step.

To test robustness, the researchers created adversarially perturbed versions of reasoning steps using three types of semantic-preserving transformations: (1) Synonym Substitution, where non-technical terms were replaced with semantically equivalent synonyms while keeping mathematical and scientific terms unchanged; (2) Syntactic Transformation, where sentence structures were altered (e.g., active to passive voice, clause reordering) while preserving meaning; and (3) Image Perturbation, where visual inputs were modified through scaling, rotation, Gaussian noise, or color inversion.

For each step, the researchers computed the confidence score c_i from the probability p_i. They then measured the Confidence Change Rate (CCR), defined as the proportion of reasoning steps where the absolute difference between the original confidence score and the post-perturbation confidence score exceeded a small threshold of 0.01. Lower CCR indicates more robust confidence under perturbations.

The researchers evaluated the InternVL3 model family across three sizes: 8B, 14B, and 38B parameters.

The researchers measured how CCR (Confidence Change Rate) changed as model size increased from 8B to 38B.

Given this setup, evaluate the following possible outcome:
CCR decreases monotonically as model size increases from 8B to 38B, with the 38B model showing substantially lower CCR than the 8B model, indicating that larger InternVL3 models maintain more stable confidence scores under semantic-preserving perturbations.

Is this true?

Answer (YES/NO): NO